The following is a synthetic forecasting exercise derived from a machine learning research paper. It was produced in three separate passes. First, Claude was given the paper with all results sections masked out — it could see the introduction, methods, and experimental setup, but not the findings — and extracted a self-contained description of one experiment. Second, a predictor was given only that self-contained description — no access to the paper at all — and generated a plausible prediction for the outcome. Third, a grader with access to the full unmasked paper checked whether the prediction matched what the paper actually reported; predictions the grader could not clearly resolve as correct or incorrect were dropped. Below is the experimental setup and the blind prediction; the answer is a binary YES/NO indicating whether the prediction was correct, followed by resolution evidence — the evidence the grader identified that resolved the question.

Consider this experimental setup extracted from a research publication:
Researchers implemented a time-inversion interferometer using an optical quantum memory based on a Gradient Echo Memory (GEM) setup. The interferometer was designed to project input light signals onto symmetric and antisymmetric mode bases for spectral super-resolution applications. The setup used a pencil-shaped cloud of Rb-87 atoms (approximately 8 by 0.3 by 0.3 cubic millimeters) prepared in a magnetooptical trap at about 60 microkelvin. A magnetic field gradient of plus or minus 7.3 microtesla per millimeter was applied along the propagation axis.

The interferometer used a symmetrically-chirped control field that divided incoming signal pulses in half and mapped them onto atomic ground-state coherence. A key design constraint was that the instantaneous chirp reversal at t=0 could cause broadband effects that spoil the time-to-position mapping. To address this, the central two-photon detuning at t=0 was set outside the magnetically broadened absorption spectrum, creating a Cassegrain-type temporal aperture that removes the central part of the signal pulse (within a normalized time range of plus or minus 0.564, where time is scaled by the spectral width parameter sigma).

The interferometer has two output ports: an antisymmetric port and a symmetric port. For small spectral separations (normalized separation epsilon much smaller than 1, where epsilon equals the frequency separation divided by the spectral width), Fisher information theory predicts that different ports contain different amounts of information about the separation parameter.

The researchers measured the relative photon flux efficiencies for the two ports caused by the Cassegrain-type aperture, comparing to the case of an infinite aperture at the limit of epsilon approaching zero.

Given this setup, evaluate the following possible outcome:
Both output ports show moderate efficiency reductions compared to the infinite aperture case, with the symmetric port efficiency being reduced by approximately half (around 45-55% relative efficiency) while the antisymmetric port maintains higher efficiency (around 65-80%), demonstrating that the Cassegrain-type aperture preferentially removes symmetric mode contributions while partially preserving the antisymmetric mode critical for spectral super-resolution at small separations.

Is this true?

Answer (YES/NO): NO